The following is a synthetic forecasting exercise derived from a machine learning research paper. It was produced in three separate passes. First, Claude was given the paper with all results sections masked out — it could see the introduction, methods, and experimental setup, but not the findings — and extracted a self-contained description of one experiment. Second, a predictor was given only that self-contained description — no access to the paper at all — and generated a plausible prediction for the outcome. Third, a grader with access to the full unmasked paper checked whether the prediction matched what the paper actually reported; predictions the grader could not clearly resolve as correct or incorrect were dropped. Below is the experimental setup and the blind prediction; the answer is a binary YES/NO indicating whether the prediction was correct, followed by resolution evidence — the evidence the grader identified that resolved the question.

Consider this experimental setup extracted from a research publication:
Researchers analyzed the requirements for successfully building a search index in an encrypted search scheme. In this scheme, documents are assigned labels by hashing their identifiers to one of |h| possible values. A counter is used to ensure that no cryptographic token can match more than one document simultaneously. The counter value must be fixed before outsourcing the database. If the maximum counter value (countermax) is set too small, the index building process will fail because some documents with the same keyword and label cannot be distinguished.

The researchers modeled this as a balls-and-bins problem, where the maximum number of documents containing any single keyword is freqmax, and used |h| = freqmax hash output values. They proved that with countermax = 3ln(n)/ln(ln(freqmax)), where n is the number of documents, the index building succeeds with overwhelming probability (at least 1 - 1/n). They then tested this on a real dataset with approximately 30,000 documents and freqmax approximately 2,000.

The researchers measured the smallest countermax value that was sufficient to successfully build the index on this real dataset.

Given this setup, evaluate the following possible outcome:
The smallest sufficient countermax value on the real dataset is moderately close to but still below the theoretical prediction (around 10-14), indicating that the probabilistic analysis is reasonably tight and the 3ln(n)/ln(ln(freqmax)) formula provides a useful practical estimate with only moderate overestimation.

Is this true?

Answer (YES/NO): NO